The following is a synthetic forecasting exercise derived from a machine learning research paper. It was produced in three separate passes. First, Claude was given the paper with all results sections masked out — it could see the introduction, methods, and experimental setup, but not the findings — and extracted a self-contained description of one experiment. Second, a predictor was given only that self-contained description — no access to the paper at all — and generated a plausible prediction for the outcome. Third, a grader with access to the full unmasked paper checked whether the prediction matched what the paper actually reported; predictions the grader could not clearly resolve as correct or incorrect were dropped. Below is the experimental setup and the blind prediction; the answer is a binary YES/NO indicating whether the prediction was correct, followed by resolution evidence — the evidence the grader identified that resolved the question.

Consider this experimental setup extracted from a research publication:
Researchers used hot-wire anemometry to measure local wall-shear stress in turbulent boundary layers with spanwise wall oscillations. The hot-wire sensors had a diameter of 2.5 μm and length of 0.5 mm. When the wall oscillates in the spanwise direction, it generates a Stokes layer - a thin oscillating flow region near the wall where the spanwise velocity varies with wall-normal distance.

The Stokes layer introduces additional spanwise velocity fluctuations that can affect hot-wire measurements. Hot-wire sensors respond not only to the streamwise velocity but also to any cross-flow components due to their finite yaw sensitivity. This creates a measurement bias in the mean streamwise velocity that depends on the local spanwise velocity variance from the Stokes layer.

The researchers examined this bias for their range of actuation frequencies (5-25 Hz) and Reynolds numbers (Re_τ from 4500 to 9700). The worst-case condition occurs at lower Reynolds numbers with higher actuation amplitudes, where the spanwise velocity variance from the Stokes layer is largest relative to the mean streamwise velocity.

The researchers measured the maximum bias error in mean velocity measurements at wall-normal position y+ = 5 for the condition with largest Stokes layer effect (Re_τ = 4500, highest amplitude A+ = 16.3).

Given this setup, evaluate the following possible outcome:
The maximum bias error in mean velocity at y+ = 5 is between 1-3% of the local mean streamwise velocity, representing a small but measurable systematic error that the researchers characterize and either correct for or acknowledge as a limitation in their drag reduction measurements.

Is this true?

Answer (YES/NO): NO